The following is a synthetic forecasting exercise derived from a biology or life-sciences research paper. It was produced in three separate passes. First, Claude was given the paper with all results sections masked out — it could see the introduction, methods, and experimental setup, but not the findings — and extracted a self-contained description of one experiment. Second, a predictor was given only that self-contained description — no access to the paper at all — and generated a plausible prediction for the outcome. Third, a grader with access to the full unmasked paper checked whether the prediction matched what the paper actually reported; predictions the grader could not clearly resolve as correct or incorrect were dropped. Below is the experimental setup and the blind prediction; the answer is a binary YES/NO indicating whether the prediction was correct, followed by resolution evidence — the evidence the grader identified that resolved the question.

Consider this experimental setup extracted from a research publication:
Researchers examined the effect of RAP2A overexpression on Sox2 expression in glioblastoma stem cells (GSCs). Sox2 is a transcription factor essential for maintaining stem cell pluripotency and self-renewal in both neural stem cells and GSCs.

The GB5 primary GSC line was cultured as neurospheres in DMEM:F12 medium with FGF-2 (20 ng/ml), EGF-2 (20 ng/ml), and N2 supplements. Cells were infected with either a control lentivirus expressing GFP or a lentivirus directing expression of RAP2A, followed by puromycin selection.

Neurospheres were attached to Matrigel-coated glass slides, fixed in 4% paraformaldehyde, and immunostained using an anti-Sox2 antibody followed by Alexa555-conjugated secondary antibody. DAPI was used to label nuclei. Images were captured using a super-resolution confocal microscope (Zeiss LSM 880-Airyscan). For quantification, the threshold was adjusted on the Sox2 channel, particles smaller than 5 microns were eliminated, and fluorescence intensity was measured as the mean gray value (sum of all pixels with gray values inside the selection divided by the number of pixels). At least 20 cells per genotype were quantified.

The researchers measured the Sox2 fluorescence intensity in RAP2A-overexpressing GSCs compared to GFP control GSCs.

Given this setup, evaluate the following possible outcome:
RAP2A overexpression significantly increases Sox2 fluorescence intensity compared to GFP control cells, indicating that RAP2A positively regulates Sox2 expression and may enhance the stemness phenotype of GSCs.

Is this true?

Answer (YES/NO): NO